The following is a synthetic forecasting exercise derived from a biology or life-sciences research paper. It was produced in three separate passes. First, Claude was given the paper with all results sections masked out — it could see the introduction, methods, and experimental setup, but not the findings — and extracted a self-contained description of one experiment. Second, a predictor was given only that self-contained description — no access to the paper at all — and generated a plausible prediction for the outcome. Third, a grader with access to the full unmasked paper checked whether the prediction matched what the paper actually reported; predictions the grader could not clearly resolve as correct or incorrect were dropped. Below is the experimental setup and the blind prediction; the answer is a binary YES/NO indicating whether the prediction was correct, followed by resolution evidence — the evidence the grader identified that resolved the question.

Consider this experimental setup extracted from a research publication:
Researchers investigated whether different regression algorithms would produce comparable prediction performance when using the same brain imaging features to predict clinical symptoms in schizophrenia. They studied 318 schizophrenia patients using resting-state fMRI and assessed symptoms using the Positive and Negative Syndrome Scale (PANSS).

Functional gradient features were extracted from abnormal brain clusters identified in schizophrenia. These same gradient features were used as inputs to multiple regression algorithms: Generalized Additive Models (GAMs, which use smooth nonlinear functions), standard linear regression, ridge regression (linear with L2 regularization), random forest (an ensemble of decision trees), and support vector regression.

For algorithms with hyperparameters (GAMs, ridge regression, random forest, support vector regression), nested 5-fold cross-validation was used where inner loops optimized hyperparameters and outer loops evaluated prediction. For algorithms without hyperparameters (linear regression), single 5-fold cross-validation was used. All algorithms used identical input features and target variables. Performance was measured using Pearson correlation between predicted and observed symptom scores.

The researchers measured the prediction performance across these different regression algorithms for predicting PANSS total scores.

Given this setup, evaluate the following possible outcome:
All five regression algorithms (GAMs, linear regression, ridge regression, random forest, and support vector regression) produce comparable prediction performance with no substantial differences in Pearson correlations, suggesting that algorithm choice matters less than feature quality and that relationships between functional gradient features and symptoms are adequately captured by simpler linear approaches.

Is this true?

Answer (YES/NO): NO